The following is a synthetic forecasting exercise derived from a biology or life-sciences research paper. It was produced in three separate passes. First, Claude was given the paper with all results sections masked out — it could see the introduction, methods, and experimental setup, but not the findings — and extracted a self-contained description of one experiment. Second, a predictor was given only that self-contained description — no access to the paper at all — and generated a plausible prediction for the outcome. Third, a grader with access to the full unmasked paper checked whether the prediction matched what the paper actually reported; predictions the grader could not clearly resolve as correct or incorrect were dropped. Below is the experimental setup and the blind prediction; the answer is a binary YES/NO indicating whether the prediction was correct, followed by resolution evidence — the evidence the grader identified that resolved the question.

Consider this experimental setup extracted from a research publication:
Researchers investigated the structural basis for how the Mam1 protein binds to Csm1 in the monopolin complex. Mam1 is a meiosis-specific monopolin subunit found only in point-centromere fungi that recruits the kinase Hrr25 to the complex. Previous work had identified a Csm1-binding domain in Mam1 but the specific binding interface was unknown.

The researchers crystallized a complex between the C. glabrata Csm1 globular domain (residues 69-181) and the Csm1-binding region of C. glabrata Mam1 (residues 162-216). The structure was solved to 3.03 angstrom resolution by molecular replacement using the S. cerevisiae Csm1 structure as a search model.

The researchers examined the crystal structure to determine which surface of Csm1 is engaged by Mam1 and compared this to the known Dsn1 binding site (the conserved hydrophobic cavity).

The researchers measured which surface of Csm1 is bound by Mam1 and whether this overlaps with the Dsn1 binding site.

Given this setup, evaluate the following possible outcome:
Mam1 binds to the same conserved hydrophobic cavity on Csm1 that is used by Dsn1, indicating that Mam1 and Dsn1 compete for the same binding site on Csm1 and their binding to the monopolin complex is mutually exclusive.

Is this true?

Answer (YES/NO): NO